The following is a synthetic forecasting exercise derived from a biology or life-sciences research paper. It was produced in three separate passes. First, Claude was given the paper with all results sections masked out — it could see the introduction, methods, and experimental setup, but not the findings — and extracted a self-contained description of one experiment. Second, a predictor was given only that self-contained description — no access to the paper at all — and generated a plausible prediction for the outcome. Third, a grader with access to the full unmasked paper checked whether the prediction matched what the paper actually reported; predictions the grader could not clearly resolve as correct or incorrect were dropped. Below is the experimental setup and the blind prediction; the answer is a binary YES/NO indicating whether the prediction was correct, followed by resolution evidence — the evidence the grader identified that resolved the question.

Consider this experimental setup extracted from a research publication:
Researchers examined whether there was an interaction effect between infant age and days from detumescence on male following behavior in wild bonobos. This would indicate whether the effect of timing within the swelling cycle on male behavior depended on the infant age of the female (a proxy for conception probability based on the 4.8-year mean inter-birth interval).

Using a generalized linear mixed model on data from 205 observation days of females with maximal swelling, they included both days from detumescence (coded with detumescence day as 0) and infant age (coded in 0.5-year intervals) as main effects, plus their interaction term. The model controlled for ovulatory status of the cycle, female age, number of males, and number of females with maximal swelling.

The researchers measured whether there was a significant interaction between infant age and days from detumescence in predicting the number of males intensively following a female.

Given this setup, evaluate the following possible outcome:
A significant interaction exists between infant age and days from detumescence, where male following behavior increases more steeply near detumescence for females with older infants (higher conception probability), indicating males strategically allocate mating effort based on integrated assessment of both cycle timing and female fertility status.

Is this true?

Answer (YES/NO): YES